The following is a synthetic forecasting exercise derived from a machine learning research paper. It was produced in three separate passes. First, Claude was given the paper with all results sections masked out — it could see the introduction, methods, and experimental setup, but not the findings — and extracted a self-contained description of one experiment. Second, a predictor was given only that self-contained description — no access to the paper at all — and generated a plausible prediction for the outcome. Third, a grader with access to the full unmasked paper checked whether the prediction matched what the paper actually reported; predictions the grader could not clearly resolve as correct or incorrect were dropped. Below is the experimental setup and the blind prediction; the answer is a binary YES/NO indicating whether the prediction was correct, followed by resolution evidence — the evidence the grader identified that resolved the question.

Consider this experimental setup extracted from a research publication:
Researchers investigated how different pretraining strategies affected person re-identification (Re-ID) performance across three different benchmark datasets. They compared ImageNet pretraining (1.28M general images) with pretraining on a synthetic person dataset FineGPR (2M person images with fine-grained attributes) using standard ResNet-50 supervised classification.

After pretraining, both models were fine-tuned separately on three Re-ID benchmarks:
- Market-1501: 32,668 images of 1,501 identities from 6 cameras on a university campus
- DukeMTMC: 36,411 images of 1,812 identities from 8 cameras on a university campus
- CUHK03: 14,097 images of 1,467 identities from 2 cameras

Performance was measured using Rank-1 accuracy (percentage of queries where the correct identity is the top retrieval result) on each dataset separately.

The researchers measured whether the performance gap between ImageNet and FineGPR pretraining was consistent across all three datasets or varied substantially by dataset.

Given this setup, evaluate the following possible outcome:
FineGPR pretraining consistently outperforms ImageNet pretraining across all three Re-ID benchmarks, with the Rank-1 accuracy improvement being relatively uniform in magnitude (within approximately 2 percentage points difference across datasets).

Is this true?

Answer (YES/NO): NO